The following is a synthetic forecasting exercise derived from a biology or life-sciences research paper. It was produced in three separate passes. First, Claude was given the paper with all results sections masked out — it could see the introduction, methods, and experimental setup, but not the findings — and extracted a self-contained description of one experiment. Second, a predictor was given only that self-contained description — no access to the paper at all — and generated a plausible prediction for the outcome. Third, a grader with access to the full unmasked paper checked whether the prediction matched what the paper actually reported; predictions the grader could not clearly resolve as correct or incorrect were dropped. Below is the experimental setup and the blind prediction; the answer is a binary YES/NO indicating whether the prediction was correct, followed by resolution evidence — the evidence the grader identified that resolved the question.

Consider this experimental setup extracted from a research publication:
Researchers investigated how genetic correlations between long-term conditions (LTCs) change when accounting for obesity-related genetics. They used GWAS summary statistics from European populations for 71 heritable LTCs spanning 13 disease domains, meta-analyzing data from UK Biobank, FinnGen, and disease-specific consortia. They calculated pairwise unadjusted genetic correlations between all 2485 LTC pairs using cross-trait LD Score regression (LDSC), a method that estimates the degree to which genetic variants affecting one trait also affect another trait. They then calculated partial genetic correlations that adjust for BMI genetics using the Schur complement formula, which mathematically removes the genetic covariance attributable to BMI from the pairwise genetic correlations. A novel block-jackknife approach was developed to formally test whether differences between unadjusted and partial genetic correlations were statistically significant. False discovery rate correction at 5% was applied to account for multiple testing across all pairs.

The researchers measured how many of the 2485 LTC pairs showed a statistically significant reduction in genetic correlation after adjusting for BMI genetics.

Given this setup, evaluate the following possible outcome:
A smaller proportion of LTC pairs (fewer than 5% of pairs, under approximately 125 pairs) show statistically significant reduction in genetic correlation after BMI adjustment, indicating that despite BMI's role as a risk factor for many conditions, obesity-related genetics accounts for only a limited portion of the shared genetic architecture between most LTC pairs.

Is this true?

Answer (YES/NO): NO